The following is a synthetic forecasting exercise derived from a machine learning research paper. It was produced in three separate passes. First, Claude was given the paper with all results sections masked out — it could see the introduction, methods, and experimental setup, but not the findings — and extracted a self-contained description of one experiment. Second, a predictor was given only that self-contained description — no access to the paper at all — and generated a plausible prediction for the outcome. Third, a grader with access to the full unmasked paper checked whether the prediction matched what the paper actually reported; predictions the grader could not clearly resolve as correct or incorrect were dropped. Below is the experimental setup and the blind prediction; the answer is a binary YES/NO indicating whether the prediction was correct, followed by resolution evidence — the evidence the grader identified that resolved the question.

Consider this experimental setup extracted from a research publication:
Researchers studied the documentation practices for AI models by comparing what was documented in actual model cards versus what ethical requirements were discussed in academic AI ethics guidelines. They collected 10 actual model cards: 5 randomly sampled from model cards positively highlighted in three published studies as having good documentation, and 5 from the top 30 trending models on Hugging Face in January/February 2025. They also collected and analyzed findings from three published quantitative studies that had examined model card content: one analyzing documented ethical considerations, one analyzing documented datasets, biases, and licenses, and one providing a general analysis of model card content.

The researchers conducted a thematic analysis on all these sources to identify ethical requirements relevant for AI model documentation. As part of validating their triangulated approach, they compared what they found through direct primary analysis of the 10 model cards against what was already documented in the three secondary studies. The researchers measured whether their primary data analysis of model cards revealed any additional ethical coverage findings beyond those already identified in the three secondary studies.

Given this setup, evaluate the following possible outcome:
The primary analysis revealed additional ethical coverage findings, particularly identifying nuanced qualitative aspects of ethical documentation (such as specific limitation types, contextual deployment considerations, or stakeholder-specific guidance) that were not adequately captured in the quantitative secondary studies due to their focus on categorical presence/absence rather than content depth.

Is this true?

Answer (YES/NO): NO